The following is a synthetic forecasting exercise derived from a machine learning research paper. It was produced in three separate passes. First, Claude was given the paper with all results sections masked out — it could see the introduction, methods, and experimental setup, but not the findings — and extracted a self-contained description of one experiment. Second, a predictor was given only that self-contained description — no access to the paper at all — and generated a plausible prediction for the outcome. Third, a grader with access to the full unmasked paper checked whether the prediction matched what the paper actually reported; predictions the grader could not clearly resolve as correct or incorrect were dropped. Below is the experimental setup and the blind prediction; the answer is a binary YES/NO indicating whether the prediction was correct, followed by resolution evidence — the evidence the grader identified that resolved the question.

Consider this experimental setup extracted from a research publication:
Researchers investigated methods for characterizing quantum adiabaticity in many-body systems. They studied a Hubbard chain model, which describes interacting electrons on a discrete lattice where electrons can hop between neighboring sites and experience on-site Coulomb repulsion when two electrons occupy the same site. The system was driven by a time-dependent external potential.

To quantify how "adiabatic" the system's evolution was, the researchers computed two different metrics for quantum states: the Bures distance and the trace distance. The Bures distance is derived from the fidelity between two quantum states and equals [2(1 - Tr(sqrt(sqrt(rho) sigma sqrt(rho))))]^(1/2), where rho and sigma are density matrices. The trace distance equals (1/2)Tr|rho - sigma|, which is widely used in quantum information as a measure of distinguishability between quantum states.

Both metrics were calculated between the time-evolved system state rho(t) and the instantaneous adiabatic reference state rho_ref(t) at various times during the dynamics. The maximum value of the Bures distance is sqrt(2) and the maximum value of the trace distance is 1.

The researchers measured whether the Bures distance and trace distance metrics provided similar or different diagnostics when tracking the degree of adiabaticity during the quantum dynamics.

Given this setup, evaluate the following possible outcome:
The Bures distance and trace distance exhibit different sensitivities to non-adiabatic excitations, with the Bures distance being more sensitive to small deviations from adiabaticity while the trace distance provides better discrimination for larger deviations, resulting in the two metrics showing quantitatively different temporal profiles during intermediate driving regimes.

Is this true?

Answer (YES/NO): NO